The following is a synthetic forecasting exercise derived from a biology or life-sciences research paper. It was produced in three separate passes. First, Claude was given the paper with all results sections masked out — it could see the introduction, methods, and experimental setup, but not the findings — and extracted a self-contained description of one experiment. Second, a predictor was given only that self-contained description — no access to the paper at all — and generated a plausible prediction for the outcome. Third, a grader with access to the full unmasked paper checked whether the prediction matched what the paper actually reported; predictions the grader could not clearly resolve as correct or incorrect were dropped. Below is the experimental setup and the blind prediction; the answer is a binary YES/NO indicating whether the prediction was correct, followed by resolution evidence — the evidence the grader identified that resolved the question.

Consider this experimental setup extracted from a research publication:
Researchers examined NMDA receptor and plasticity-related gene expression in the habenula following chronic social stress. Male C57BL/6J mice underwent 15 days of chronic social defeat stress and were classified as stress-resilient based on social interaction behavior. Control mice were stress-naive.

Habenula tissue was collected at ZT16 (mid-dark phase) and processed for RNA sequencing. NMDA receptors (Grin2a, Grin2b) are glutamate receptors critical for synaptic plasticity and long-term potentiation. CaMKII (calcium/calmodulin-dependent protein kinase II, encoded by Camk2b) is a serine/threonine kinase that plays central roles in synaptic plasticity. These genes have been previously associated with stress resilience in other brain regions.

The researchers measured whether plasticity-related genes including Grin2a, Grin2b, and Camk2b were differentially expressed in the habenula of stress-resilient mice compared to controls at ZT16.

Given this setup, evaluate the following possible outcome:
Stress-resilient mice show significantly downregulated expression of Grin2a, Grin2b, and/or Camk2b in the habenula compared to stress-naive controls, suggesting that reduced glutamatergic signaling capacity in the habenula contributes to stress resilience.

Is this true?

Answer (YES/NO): NO